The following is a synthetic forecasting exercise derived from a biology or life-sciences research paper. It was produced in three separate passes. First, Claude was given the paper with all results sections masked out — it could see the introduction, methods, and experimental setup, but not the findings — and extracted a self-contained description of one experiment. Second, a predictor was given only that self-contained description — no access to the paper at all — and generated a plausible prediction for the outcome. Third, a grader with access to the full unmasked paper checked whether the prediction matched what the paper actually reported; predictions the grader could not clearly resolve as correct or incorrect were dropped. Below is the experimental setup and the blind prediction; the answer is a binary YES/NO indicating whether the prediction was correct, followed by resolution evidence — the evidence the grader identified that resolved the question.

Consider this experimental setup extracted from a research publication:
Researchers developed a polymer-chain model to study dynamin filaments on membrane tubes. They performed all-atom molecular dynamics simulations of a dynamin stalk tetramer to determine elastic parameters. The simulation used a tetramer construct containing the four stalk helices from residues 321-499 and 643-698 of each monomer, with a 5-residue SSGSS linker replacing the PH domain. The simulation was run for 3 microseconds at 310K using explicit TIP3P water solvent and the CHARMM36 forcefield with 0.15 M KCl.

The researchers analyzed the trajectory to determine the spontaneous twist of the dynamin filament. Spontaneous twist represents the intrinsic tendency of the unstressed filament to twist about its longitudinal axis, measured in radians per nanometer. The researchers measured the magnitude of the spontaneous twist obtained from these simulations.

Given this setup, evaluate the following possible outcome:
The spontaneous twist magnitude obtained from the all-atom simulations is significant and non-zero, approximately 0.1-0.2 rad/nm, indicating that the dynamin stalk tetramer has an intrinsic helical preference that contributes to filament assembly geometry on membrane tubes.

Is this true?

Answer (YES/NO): NO